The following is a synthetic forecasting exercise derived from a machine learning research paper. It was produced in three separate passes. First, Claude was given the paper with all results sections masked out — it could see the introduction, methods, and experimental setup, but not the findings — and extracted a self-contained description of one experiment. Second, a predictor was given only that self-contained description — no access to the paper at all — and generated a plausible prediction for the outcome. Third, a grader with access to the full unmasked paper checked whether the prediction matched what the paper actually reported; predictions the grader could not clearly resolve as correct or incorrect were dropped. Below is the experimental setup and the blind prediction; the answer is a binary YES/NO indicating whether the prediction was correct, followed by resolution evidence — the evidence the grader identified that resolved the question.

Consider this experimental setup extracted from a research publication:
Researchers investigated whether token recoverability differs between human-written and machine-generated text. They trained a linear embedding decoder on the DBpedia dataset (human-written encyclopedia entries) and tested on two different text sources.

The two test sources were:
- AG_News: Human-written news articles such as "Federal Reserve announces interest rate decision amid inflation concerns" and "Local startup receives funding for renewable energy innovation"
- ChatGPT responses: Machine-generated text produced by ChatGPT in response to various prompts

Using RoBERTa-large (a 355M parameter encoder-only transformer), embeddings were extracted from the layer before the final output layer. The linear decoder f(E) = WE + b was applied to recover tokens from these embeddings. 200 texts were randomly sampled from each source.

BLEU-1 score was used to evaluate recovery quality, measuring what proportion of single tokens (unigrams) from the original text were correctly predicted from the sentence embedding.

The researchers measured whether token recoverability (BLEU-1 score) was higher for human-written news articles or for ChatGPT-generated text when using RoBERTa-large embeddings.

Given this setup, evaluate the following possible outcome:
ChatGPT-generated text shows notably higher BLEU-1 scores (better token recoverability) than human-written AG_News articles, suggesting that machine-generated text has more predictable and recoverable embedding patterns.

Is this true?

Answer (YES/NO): NO